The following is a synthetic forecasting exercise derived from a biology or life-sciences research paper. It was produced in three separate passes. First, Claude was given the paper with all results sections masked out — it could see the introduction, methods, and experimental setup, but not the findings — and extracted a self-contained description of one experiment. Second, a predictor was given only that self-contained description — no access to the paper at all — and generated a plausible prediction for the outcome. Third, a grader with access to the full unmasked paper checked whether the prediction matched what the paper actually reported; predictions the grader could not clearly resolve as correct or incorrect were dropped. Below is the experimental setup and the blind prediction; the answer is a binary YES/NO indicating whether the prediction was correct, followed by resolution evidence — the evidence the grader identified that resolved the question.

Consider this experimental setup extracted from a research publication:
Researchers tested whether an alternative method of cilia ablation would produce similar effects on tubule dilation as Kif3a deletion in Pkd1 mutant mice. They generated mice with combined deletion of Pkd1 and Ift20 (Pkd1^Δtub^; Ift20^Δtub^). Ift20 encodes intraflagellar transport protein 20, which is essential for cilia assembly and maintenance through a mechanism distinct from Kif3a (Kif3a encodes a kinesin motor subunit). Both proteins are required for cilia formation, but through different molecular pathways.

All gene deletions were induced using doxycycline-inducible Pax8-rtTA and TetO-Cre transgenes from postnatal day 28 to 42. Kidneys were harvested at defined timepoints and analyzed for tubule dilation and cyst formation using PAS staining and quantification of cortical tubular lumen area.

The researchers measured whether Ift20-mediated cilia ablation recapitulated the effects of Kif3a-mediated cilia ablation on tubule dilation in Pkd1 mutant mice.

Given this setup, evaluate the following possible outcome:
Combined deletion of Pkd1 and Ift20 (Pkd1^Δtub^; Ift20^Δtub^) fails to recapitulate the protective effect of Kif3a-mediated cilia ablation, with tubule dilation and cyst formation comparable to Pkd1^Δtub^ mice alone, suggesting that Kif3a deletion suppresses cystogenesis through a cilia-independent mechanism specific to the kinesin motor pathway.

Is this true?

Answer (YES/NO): NO